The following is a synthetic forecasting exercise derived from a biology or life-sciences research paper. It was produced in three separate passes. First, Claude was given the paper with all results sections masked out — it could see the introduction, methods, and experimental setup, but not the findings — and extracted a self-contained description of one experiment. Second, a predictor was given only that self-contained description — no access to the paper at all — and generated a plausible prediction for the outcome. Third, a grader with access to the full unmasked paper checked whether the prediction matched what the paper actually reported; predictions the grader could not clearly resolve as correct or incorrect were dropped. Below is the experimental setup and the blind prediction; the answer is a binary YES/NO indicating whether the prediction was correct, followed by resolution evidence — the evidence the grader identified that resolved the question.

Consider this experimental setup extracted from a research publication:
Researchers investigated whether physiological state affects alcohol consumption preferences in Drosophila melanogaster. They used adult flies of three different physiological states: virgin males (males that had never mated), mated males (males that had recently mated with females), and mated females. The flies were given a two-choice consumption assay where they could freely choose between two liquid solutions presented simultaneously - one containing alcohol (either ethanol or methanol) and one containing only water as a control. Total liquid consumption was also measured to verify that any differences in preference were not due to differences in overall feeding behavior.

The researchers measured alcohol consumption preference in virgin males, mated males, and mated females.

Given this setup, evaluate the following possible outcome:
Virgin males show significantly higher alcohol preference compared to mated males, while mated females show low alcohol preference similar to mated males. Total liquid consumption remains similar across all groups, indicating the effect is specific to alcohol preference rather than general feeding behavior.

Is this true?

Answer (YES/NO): YES